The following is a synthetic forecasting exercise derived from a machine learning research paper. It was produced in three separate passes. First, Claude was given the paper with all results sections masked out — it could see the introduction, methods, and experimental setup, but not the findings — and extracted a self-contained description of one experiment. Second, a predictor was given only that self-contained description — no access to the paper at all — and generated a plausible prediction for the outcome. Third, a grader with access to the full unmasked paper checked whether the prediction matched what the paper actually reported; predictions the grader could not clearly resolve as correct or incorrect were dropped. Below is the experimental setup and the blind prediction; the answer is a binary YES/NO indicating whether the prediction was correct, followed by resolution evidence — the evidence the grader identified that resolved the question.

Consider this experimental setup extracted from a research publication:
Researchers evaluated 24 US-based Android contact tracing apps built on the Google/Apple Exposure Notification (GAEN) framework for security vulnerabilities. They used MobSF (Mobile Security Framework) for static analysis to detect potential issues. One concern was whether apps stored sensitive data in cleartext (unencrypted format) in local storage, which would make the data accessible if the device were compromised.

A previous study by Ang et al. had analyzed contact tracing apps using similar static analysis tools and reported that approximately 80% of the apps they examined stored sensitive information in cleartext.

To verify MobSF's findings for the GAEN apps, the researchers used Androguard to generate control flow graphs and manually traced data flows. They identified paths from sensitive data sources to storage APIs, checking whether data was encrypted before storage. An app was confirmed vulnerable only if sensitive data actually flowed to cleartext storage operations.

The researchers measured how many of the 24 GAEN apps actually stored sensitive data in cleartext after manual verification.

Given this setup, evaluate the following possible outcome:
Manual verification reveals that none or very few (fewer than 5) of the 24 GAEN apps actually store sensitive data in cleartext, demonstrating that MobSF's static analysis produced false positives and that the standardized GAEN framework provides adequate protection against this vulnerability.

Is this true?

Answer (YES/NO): YES